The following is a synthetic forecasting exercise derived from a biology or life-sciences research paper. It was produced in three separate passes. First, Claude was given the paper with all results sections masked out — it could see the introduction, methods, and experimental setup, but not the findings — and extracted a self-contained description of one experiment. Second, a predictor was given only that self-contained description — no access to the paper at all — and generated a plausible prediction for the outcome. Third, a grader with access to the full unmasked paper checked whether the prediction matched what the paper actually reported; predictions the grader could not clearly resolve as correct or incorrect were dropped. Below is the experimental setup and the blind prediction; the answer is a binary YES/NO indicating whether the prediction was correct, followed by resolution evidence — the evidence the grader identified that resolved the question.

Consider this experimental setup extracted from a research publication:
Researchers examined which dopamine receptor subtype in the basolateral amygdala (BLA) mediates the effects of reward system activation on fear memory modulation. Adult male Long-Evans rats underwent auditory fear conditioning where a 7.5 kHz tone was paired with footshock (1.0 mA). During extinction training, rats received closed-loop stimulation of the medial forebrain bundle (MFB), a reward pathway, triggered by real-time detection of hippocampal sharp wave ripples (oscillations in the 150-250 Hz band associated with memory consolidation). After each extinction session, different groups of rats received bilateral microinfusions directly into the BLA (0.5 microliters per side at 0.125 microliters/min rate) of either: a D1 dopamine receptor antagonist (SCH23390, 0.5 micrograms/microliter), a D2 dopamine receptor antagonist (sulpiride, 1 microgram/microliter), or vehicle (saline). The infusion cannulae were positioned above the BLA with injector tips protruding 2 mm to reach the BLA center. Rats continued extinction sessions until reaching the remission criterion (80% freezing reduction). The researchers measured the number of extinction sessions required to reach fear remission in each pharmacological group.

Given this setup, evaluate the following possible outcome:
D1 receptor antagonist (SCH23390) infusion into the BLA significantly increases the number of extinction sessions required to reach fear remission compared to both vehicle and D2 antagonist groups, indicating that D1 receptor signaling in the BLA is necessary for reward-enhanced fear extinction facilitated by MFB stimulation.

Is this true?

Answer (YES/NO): NO